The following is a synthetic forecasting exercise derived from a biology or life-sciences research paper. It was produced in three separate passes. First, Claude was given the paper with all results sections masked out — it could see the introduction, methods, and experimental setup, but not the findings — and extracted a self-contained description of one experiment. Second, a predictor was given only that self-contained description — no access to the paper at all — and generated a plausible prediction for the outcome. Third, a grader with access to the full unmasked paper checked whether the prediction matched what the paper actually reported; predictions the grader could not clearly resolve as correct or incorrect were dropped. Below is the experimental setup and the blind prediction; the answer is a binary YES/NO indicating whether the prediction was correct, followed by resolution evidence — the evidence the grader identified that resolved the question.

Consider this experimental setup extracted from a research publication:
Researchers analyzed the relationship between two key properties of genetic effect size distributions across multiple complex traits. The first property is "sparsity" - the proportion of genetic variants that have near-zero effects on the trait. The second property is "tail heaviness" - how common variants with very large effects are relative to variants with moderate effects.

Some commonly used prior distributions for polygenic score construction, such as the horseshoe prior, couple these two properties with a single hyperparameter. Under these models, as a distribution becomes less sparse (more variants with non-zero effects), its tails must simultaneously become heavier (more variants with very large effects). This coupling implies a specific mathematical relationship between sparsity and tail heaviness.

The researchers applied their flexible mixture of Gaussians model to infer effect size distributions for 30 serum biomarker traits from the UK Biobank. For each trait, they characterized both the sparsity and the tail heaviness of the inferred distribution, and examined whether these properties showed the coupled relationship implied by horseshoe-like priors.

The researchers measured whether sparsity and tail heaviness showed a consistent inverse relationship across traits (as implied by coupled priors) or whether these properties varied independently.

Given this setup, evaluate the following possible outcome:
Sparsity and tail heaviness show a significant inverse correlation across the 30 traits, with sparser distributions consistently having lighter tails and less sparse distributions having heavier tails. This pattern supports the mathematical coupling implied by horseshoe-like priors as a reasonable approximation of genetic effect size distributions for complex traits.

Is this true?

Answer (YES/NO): NO